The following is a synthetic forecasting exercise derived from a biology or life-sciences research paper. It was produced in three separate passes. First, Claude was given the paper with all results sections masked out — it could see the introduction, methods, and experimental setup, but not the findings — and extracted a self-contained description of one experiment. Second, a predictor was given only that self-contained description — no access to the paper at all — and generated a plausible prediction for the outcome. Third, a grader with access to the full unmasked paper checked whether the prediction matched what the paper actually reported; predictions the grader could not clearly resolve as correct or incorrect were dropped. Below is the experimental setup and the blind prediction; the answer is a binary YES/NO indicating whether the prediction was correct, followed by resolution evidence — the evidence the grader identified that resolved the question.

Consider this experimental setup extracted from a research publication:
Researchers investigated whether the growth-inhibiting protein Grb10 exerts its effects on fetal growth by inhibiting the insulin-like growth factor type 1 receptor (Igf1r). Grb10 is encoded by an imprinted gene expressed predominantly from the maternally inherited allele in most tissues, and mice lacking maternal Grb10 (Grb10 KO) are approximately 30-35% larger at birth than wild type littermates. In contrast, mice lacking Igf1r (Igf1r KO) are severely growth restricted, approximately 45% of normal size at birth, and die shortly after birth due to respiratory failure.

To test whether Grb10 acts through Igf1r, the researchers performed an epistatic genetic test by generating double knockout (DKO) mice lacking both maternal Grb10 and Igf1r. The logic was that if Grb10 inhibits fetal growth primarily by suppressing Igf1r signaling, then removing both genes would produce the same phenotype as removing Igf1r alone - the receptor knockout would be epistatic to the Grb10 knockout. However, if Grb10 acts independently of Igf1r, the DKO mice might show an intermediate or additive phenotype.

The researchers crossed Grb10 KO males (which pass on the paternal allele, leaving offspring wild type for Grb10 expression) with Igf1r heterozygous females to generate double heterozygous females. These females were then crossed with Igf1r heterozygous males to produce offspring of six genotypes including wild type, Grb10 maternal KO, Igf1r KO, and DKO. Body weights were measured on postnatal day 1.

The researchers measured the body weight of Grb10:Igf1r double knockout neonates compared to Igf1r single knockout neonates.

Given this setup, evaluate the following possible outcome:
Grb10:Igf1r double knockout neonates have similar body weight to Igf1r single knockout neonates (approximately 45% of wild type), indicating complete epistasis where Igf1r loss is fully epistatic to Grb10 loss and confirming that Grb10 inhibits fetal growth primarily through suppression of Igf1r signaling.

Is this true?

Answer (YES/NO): NO